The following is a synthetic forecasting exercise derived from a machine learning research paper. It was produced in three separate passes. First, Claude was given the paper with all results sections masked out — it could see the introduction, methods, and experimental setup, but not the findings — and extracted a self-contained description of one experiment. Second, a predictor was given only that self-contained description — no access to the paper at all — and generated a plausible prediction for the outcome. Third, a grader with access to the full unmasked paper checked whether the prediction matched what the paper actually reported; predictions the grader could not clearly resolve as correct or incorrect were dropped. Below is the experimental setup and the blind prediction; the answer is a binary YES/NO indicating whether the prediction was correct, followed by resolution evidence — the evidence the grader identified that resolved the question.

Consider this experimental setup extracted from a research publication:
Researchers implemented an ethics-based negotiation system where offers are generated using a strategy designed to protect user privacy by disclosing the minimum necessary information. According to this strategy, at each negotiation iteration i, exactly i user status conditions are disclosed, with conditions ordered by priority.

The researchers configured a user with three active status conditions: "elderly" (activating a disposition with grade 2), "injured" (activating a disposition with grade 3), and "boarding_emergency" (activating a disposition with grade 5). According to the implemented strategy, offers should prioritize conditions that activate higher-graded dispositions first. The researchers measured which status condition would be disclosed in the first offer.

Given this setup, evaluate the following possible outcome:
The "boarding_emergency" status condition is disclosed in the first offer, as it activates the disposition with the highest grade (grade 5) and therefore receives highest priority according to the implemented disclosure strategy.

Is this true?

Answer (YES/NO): YES